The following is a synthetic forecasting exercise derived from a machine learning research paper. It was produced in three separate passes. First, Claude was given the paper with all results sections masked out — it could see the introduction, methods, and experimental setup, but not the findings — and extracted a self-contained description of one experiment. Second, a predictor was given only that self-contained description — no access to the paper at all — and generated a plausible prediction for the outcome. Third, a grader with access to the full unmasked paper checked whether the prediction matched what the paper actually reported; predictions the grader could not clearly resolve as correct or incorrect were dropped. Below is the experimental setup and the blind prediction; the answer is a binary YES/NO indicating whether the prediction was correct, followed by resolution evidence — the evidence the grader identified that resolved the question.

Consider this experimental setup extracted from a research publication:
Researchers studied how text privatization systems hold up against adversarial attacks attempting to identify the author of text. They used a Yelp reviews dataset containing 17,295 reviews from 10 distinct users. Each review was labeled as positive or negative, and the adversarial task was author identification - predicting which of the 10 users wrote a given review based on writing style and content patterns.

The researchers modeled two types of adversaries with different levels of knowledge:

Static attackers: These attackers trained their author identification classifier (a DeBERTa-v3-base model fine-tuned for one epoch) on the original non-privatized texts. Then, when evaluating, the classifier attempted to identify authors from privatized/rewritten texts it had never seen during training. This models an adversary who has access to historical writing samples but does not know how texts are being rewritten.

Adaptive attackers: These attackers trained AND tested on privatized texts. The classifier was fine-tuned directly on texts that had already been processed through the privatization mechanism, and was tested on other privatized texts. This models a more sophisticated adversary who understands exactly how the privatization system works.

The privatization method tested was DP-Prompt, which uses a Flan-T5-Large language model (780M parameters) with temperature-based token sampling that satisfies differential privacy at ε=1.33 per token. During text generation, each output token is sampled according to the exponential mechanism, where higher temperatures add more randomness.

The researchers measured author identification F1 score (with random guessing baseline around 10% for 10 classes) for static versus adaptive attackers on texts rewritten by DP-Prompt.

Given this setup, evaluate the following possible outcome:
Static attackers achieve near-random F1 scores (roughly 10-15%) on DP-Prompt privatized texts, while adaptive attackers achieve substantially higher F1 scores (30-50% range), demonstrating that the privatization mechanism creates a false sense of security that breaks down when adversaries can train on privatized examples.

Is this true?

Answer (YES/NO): NO